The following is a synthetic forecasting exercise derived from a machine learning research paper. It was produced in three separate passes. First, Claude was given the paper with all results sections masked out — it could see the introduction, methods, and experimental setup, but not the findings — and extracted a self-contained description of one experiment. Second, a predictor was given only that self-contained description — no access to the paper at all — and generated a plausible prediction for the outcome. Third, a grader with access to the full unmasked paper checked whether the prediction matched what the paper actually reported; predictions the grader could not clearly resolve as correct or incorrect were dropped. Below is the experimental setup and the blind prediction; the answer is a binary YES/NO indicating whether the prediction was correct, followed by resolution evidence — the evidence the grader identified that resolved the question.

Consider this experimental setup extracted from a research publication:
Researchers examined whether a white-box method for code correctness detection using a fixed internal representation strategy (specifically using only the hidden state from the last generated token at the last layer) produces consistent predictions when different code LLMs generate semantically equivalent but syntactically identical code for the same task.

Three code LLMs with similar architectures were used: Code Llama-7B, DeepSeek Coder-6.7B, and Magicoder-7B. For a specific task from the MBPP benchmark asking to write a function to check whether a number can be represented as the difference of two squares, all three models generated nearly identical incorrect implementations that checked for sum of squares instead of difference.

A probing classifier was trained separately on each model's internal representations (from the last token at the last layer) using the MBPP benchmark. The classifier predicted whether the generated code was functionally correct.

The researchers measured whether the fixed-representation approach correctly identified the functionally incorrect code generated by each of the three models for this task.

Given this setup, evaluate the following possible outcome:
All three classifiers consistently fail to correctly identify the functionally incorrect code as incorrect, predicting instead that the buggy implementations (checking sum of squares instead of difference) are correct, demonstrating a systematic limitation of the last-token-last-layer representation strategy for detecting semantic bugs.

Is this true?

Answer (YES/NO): NO